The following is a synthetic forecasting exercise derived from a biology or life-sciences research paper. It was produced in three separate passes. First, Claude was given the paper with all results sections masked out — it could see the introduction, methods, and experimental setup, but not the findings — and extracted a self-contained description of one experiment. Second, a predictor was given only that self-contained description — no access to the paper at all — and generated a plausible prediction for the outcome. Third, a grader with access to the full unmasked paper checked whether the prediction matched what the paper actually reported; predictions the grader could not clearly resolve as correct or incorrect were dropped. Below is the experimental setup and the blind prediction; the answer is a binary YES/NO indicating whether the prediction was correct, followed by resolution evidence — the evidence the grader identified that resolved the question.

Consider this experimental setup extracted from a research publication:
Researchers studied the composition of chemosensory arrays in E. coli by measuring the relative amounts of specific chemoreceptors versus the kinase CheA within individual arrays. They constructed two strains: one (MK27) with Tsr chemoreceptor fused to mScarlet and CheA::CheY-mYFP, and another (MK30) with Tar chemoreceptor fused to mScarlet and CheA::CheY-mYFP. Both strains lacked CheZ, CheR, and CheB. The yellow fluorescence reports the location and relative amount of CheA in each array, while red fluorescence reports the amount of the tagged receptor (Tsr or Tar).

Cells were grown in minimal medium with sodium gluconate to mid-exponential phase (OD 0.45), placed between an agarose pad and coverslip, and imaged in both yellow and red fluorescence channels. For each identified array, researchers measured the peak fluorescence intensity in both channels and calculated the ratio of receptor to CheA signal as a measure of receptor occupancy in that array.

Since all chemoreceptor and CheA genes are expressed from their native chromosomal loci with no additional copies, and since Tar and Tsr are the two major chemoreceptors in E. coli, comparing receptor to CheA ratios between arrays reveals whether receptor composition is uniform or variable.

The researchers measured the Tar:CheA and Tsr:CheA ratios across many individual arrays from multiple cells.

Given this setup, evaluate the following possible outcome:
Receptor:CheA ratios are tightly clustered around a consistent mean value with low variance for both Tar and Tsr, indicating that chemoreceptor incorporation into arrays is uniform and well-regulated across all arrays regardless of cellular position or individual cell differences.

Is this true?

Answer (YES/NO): NO